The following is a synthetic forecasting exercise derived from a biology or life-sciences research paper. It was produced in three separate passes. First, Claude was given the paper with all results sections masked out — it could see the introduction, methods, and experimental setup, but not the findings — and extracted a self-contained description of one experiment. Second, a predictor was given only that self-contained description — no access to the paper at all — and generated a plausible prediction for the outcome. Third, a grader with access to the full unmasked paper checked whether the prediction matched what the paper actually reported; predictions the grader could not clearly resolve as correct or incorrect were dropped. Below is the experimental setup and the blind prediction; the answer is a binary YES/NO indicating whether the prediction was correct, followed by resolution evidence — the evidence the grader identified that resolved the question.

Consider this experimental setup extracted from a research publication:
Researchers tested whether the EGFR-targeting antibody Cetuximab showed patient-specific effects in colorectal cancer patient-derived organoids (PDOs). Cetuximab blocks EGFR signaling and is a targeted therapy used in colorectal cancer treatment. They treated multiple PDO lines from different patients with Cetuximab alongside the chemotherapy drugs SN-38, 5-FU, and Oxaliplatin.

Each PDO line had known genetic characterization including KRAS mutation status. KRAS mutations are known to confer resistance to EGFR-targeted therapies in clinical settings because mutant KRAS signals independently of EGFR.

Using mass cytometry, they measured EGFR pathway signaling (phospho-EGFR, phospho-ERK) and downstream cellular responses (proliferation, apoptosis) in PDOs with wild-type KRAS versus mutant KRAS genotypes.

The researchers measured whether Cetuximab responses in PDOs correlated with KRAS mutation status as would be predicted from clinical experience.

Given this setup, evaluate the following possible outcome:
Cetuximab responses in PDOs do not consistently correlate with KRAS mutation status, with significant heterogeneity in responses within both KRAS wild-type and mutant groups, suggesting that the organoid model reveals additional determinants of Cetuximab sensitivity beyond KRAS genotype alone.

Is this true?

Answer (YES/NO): YES